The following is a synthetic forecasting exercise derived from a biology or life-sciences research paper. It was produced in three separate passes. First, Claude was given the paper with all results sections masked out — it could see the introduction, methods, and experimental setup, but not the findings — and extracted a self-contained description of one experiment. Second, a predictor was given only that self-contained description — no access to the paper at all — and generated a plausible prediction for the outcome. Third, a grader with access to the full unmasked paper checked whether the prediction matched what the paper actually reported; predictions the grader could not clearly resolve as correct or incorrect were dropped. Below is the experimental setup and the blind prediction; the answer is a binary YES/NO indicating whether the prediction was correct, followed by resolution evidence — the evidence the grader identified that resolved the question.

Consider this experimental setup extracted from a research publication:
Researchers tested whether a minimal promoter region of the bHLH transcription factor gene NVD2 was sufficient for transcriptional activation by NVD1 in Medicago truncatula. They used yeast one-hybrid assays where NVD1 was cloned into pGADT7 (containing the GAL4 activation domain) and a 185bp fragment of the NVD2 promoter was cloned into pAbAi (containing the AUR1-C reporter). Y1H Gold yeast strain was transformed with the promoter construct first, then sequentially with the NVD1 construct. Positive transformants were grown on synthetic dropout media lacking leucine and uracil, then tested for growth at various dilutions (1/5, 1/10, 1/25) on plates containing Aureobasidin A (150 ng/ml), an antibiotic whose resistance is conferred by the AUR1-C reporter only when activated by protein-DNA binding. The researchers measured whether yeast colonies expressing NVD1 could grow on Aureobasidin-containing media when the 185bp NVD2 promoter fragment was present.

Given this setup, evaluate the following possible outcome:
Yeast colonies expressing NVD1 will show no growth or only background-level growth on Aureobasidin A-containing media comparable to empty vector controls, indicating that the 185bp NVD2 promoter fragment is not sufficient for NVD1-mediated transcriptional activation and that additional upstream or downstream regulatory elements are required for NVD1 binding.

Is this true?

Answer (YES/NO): NO